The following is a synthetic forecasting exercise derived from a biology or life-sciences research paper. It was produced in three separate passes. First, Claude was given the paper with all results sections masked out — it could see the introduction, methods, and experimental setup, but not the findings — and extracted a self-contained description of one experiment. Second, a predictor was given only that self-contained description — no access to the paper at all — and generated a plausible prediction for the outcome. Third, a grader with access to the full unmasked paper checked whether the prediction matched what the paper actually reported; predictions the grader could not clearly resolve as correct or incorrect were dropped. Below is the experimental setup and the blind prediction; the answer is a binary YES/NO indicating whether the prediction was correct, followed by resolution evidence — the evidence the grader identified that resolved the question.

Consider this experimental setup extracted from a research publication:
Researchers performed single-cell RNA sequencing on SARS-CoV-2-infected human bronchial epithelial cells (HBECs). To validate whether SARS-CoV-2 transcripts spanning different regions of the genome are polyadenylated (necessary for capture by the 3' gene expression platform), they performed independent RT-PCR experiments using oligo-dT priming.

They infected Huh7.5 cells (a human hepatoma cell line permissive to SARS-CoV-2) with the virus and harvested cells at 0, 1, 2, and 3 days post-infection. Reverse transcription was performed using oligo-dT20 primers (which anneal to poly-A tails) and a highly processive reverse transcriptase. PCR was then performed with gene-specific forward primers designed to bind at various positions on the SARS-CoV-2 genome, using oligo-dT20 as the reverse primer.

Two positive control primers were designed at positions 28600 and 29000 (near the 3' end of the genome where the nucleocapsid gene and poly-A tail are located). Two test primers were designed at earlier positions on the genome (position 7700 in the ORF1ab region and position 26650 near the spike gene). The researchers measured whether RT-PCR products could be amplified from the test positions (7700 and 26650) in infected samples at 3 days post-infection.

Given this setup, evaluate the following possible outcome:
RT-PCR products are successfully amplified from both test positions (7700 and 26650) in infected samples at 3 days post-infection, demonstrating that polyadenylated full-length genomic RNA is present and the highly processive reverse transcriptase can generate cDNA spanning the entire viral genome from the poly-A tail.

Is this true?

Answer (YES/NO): NO